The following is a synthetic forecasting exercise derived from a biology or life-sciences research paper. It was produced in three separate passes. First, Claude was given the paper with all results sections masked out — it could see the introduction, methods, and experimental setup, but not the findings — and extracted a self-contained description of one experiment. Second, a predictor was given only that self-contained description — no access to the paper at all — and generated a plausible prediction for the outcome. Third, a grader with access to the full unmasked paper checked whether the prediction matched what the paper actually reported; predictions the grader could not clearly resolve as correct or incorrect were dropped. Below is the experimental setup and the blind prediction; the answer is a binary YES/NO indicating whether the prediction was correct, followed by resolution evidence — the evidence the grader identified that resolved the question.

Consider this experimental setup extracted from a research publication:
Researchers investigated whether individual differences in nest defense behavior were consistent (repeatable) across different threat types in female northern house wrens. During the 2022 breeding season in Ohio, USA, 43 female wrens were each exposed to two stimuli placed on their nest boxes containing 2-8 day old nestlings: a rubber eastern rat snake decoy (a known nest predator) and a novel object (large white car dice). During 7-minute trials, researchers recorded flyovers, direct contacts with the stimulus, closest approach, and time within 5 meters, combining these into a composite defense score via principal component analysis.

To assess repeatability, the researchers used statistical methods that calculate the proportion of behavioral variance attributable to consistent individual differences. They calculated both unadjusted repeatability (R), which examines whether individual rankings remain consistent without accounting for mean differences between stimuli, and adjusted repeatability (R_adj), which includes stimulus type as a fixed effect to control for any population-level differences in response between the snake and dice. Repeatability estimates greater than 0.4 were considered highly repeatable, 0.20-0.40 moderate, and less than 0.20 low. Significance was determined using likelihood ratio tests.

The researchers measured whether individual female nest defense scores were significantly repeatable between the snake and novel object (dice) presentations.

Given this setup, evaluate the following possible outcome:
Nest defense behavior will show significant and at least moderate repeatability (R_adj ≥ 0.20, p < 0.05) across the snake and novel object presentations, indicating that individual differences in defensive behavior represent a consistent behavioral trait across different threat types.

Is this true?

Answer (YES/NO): YES